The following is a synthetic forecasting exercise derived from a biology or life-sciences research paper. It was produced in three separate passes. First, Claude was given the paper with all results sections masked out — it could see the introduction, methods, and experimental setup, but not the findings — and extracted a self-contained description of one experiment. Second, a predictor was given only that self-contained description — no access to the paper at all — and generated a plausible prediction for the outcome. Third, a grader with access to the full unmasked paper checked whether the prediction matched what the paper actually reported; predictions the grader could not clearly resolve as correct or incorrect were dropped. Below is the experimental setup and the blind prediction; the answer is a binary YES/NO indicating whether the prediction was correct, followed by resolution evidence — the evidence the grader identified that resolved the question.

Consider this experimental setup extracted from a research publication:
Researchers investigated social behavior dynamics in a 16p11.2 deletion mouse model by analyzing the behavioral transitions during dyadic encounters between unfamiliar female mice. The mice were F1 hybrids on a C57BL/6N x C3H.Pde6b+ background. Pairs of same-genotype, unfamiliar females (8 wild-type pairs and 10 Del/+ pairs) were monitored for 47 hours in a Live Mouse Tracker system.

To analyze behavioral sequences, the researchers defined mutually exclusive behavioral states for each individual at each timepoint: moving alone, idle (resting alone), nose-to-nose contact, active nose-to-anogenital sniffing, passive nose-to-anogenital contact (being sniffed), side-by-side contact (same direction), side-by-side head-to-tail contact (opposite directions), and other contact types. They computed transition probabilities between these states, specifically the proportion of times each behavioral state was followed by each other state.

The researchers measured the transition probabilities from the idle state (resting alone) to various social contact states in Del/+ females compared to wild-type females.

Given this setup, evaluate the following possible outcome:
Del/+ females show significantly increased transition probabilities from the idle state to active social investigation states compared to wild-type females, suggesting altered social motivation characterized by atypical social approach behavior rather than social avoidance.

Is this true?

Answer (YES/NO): NO